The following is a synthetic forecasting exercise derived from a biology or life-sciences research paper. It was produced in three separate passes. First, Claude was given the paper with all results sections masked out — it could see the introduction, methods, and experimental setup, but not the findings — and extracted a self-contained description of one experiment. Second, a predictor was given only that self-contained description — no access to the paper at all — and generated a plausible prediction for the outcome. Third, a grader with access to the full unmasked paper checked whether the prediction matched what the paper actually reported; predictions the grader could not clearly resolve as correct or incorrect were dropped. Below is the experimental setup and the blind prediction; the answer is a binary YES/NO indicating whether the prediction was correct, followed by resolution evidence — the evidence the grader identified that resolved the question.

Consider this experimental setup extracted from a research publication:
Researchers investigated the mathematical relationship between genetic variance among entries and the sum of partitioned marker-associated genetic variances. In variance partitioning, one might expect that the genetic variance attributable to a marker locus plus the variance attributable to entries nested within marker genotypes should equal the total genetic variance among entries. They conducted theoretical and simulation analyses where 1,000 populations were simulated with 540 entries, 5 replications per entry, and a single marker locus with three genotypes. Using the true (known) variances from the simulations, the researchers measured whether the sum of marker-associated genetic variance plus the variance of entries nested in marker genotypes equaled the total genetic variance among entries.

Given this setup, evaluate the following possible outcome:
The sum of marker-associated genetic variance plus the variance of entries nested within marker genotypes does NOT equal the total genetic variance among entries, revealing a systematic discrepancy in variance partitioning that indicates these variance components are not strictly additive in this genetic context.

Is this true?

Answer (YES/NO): YES